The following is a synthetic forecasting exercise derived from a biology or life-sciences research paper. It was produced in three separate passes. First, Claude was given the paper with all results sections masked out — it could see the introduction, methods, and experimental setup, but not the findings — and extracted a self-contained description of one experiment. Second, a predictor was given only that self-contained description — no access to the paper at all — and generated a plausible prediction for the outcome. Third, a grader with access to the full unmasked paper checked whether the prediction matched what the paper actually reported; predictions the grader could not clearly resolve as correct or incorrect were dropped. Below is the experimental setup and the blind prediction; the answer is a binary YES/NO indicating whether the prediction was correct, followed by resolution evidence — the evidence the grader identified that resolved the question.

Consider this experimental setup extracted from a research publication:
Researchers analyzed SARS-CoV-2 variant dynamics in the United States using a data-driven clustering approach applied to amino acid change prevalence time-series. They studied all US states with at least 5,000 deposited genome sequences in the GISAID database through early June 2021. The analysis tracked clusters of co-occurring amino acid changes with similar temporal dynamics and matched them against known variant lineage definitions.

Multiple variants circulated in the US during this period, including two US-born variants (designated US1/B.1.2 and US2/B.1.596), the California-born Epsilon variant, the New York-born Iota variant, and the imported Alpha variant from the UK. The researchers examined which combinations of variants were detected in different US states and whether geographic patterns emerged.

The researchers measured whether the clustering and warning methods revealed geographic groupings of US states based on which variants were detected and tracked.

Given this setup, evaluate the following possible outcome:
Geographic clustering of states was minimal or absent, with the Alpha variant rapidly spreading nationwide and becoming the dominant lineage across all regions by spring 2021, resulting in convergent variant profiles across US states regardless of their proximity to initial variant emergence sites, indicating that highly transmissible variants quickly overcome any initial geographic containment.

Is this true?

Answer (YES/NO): NO